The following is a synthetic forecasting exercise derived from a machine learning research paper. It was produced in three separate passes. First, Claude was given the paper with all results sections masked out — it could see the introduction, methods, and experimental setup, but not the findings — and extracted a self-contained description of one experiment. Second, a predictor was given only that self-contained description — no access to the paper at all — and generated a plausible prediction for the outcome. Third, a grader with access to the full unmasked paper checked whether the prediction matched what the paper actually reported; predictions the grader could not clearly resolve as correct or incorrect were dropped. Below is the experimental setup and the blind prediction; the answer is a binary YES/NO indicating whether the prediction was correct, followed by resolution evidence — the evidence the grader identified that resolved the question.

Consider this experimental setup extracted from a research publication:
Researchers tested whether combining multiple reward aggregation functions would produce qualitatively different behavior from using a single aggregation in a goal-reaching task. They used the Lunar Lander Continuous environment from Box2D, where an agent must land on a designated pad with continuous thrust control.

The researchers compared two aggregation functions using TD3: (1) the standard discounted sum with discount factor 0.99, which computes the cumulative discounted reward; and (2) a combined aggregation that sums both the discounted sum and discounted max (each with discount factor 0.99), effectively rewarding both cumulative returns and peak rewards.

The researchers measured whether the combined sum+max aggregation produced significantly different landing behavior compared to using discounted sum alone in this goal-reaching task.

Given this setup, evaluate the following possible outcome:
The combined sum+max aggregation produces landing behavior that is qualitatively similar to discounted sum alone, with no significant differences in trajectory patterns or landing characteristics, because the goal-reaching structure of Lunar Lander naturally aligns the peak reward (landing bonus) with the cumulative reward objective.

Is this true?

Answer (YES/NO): YES